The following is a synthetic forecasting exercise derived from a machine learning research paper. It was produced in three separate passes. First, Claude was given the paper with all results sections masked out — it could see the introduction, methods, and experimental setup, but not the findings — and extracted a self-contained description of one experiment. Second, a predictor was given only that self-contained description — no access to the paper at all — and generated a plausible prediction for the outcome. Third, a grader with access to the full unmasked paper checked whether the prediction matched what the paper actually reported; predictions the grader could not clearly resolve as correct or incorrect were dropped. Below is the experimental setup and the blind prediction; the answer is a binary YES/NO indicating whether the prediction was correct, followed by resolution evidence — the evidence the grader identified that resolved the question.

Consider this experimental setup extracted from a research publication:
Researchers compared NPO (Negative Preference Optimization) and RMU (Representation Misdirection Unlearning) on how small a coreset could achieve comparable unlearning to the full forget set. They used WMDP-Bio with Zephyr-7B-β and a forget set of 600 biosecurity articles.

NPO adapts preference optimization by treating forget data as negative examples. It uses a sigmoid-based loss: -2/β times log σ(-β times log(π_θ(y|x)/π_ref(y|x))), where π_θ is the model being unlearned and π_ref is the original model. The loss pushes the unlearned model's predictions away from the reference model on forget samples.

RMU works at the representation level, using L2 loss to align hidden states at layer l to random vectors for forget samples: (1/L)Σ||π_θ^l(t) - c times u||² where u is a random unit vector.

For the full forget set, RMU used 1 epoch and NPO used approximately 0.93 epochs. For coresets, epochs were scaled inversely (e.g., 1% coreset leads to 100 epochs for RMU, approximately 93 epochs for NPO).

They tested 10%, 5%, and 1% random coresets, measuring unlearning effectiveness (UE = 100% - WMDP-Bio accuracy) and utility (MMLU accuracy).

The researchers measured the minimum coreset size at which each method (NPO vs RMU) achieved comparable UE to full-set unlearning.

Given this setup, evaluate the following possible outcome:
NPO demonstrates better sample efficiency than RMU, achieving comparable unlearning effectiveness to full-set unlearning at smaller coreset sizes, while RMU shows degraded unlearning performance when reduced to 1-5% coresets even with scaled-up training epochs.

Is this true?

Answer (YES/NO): NO